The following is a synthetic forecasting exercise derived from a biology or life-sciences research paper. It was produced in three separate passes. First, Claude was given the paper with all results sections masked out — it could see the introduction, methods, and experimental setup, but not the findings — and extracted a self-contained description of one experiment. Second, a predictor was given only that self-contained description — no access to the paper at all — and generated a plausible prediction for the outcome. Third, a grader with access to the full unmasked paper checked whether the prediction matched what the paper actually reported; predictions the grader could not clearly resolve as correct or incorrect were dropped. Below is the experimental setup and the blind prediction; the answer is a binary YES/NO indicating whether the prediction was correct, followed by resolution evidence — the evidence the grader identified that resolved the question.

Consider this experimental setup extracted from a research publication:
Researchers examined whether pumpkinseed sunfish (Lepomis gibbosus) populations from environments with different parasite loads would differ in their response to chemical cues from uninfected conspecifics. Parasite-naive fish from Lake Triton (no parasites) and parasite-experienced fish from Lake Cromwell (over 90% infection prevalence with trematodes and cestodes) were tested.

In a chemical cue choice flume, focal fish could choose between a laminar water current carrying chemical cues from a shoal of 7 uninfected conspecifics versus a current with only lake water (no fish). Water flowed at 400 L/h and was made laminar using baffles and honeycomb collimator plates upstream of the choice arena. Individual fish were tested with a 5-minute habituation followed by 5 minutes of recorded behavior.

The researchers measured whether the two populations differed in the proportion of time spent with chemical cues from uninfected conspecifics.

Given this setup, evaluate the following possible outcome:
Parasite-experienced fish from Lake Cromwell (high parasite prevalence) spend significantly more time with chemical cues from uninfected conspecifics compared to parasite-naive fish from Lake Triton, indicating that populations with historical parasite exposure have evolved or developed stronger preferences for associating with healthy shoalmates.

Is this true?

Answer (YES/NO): NO